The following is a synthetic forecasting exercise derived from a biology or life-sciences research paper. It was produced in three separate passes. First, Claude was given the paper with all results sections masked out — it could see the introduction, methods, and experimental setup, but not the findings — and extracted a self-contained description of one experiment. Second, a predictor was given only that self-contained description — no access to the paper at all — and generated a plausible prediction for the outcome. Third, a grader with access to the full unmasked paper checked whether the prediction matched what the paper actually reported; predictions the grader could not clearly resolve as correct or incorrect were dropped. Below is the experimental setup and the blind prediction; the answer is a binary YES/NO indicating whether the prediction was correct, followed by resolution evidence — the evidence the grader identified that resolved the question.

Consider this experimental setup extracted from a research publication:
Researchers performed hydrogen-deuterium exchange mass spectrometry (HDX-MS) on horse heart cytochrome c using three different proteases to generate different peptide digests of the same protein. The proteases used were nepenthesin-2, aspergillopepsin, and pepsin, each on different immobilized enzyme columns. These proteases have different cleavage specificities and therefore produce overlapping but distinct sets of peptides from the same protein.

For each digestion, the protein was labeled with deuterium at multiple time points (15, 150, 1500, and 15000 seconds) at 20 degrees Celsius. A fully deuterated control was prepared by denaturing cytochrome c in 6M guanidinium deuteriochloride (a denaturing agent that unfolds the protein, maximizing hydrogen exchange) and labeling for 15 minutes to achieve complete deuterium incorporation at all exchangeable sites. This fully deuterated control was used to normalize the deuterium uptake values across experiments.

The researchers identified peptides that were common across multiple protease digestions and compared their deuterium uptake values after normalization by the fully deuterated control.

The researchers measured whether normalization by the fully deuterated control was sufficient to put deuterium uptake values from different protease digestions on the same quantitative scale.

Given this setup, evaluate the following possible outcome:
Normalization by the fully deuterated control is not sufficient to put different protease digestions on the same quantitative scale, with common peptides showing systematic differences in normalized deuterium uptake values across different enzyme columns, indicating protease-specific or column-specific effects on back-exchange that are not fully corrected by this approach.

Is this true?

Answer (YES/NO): YES